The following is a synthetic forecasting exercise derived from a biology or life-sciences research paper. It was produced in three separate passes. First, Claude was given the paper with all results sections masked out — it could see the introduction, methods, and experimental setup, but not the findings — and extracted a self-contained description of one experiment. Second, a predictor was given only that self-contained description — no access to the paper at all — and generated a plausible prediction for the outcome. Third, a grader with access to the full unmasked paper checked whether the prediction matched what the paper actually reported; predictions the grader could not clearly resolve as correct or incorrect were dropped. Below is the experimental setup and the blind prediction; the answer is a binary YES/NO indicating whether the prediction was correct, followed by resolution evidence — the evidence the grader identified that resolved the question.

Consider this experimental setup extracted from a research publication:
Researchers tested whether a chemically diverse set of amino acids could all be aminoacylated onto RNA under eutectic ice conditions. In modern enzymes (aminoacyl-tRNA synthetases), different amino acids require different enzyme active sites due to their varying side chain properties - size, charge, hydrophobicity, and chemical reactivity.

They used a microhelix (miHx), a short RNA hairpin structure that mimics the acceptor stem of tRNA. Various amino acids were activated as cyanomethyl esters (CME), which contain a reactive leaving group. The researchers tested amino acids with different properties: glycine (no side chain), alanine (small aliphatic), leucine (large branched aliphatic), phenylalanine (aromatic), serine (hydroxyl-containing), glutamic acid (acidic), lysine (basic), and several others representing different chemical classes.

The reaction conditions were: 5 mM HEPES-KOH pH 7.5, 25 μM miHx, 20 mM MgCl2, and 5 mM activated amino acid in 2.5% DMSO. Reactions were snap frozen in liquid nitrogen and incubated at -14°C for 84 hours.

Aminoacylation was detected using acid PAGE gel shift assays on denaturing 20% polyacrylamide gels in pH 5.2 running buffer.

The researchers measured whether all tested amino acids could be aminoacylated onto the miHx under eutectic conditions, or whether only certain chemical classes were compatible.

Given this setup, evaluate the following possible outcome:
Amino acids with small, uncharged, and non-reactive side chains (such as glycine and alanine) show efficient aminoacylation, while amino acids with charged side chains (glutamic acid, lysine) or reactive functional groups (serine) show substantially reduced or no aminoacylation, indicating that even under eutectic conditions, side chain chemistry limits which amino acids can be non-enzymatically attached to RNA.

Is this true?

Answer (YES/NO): NO